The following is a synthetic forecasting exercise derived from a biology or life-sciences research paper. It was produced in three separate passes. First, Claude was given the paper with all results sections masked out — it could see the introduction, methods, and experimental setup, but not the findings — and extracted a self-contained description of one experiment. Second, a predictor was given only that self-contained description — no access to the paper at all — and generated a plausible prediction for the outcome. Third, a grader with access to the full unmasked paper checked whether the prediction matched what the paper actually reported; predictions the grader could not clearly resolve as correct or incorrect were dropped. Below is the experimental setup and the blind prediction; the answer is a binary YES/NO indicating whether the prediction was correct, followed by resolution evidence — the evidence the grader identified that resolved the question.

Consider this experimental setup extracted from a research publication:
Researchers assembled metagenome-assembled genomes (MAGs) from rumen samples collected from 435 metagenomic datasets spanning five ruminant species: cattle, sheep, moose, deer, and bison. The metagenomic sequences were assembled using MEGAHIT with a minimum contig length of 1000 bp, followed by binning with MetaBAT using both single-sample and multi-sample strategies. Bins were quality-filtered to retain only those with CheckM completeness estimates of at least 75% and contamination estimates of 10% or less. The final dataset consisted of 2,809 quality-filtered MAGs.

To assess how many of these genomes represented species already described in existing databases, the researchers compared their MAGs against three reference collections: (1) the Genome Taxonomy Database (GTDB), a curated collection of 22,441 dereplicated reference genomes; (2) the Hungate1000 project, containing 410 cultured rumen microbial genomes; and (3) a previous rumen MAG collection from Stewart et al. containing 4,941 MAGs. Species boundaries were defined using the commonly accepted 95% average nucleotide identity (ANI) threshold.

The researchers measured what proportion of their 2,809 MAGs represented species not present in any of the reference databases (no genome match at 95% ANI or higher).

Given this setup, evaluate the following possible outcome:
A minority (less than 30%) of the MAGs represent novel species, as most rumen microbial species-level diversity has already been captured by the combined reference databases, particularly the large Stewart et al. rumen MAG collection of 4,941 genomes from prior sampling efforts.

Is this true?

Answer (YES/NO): NO